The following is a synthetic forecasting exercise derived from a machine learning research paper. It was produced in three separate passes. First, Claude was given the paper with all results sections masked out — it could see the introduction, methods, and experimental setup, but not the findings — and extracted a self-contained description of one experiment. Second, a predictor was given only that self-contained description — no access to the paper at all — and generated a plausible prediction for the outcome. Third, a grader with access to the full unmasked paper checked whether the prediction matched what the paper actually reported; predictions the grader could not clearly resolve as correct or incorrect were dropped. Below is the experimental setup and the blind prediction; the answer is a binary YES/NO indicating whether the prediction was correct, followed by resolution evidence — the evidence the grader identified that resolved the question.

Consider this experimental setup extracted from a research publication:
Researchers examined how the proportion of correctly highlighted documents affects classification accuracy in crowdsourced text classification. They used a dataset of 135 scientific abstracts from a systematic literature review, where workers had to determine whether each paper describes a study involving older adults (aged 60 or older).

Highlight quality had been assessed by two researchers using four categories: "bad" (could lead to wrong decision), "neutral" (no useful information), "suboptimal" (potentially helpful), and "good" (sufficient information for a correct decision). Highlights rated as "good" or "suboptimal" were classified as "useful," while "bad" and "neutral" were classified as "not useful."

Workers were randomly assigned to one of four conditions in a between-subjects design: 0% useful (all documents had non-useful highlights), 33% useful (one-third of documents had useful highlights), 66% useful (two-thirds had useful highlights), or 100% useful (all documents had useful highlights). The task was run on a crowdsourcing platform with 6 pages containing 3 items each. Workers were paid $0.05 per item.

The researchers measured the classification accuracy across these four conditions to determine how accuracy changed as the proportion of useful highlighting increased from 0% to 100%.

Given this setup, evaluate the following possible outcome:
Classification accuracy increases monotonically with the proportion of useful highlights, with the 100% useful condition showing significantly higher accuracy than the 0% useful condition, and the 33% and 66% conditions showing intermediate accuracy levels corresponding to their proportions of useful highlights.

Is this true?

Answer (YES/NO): NO